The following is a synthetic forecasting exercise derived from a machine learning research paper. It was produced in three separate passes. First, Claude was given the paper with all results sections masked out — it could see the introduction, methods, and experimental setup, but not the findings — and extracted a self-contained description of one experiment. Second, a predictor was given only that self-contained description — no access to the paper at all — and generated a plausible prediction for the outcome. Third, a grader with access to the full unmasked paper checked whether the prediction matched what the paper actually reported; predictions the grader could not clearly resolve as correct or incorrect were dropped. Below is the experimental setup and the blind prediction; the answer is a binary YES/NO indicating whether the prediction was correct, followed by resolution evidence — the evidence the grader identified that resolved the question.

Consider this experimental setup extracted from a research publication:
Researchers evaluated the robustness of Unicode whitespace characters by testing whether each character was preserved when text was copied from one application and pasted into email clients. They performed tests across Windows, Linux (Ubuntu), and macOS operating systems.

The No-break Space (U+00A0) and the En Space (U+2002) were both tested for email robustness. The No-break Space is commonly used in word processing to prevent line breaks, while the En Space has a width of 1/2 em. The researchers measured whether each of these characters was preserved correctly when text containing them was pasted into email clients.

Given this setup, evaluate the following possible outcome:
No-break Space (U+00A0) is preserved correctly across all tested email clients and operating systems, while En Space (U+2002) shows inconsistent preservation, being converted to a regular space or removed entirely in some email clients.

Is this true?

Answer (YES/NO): NO